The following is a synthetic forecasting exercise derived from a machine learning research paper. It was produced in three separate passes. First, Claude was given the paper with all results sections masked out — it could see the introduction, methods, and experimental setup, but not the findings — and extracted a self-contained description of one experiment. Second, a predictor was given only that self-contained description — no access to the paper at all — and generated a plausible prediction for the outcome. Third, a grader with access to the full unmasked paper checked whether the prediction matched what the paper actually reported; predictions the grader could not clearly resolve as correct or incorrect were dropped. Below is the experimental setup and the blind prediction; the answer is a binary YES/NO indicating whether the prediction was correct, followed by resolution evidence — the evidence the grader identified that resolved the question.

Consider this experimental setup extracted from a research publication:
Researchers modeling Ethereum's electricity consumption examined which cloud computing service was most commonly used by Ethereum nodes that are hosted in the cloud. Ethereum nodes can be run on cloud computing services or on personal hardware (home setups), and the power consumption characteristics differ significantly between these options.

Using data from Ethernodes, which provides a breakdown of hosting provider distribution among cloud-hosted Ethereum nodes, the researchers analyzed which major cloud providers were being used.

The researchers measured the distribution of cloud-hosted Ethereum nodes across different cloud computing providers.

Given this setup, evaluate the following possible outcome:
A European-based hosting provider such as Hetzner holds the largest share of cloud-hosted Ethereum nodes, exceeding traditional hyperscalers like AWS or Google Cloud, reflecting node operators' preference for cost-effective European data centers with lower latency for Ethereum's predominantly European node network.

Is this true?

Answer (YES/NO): NO